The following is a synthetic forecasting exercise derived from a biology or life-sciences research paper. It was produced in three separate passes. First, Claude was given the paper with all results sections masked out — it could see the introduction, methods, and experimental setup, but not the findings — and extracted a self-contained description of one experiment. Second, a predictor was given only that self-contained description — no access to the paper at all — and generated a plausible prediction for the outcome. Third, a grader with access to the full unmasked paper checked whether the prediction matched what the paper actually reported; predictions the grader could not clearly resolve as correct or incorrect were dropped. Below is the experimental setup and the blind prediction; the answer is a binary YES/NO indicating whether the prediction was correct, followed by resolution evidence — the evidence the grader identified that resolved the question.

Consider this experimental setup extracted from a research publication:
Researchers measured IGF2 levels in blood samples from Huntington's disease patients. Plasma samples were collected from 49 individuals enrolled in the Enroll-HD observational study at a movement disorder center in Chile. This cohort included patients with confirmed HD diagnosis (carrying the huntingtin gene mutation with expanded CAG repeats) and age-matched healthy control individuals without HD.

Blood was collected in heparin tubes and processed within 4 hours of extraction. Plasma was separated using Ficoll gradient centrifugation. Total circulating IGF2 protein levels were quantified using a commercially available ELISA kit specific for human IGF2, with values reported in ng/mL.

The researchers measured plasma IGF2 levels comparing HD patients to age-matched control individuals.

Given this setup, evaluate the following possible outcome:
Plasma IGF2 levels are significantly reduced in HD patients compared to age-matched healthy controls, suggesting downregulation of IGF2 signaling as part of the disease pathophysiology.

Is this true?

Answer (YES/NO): YES